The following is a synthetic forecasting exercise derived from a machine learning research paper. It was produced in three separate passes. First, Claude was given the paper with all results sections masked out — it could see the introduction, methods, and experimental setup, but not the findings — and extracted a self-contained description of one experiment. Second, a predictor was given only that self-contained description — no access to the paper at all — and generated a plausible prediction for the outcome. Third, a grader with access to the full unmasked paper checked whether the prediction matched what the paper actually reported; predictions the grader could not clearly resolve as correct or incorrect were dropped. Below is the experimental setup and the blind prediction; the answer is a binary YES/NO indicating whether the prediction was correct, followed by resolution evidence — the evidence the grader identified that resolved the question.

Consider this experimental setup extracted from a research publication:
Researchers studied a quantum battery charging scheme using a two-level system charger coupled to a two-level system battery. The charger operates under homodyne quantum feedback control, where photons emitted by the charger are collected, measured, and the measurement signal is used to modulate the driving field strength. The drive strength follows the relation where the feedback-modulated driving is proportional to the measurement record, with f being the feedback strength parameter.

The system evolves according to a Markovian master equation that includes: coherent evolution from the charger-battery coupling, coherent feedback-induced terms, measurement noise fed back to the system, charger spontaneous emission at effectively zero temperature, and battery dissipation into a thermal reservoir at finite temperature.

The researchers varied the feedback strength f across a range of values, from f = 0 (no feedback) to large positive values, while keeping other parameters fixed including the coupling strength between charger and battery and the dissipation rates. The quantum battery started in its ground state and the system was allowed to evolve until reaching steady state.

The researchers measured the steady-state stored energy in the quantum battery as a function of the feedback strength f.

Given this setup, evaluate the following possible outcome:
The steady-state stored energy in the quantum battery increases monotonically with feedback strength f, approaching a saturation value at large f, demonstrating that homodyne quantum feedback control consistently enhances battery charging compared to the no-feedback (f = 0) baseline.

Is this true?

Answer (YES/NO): NO